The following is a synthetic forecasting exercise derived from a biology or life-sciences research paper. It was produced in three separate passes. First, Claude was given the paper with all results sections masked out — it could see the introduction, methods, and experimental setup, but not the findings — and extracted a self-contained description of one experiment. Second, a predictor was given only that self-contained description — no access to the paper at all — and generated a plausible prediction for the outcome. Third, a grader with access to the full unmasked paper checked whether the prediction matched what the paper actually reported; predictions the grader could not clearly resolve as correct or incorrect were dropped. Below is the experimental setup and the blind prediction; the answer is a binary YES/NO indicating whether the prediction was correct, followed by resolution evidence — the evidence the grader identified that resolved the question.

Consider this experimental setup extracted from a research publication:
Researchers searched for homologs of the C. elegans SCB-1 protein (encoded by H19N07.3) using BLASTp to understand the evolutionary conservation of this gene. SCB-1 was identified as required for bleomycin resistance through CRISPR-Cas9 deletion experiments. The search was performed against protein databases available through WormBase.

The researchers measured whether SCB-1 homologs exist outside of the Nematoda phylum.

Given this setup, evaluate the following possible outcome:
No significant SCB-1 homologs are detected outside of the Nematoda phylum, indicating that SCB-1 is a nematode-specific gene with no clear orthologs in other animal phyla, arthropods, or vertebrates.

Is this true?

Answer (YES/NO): YES